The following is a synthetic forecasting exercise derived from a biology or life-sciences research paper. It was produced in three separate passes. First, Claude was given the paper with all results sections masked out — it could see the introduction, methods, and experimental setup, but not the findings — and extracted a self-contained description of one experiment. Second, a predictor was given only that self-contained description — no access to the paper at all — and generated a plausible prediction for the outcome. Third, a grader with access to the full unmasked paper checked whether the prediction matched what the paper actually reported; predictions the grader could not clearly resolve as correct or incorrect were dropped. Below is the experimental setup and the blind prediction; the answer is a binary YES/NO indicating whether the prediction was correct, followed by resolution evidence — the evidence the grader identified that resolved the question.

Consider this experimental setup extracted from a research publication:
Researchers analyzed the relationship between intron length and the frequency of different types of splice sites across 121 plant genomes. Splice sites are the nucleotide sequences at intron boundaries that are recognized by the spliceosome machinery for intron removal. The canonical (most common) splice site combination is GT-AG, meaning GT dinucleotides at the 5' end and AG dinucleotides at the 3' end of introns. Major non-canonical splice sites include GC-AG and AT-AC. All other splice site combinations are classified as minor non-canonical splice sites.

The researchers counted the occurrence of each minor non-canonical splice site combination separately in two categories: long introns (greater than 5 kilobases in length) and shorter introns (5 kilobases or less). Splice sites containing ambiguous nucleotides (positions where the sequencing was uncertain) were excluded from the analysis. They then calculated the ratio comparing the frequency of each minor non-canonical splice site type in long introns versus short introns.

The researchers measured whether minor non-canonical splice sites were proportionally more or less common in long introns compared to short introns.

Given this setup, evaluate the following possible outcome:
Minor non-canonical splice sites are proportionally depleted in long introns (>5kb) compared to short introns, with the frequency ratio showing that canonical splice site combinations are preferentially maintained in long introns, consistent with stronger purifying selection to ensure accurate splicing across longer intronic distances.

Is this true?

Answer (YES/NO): NO